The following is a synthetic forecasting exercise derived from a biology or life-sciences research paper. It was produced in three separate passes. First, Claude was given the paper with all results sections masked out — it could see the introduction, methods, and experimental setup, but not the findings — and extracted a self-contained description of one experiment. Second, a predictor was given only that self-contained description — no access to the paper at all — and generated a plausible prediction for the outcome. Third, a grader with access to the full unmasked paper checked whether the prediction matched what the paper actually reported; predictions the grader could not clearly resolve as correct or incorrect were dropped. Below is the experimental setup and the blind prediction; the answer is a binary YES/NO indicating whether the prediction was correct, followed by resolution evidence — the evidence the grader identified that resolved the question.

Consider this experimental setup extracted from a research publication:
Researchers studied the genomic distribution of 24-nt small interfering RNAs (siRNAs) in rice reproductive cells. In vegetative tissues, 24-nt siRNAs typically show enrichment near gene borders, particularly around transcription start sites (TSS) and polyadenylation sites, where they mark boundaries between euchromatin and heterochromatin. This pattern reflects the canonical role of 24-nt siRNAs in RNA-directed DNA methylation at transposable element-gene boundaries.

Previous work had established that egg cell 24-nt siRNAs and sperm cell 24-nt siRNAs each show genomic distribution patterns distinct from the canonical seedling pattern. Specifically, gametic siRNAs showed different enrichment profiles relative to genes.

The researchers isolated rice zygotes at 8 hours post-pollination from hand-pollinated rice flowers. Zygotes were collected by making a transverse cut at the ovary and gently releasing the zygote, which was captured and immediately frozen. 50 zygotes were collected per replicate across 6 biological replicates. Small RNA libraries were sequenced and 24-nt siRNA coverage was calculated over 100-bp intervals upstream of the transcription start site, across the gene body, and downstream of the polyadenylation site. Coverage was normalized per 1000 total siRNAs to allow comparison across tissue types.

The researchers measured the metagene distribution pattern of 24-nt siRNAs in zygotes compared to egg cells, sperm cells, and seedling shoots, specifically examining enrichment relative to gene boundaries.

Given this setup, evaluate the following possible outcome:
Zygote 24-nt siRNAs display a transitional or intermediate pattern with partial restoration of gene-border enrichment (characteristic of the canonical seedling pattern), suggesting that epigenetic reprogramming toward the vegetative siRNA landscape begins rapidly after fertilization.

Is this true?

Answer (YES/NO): NO